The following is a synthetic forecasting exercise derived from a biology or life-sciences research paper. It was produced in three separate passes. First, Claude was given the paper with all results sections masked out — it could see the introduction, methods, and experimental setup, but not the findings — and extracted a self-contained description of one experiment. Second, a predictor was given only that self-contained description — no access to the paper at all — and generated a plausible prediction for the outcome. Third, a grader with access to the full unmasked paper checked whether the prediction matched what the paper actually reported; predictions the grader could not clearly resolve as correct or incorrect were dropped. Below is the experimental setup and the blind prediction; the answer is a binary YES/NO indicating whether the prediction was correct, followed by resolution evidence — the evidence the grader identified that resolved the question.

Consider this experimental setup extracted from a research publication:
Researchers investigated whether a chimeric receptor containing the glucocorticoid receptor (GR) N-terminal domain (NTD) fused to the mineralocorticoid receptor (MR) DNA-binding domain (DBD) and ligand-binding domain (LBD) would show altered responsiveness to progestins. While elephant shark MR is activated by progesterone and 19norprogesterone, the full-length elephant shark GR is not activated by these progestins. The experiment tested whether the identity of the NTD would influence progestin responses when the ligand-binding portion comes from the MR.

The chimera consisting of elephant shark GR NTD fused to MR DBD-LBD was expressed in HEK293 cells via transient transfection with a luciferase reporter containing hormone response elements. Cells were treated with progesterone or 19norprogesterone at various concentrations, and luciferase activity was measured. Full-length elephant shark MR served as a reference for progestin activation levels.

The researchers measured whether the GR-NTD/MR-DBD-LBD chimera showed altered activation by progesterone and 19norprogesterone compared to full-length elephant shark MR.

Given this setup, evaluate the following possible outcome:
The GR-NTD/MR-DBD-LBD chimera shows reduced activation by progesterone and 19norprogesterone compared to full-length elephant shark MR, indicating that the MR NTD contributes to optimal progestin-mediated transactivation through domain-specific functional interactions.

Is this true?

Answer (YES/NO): NO